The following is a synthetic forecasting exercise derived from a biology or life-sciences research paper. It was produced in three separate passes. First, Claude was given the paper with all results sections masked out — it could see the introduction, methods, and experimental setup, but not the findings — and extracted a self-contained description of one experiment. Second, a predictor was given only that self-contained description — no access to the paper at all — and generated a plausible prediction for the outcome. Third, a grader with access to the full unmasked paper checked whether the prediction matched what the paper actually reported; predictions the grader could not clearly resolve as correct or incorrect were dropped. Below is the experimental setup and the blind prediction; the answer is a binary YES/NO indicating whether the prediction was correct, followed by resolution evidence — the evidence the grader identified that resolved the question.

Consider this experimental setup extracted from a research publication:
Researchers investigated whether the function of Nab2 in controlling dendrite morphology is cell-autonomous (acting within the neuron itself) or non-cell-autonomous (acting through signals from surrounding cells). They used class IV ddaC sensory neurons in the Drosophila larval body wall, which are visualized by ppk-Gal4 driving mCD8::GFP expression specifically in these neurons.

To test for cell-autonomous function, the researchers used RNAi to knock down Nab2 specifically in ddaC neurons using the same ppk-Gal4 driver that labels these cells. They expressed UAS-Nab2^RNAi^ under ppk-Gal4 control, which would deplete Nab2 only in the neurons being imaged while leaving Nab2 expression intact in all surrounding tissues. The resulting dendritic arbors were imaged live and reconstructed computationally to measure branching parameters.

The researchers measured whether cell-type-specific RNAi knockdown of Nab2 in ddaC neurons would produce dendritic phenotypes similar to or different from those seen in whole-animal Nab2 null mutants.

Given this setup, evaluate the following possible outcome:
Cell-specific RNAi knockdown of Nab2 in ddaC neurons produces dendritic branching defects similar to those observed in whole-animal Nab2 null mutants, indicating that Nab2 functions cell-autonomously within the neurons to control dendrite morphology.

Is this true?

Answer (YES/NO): YES